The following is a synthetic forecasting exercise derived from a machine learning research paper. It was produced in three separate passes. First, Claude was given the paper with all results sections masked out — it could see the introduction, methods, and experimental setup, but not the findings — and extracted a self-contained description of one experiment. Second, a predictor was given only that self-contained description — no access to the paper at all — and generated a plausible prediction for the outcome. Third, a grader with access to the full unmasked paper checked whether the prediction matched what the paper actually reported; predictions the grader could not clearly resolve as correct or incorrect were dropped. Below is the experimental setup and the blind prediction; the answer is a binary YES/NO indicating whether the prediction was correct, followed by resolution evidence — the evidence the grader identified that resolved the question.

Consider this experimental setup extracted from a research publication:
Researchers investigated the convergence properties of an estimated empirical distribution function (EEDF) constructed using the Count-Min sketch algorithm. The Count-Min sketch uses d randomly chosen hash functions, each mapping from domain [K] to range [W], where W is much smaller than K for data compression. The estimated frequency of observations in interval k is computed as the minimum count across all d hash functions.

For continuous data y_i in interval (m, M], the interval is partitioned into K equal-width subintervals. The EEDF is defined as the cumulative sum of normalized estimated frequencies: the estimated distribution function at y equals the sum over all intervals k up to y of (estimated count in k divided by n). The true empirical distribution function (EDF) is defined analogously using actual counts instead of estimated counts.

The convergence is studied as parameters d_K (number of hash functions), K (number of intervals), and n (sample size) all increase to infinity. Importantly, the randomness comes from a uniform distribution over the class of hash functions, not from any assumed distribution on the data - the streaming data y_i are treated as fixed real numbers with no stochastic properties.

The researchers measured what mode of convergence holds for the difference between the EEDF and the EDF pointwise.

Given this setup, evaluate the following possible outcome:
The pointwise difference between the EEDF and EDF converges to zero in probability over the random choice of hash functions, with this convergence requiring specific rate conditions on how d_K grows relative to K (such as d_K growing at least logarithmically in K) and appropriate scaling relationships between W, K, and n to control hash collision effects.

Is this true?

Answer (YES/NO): NO